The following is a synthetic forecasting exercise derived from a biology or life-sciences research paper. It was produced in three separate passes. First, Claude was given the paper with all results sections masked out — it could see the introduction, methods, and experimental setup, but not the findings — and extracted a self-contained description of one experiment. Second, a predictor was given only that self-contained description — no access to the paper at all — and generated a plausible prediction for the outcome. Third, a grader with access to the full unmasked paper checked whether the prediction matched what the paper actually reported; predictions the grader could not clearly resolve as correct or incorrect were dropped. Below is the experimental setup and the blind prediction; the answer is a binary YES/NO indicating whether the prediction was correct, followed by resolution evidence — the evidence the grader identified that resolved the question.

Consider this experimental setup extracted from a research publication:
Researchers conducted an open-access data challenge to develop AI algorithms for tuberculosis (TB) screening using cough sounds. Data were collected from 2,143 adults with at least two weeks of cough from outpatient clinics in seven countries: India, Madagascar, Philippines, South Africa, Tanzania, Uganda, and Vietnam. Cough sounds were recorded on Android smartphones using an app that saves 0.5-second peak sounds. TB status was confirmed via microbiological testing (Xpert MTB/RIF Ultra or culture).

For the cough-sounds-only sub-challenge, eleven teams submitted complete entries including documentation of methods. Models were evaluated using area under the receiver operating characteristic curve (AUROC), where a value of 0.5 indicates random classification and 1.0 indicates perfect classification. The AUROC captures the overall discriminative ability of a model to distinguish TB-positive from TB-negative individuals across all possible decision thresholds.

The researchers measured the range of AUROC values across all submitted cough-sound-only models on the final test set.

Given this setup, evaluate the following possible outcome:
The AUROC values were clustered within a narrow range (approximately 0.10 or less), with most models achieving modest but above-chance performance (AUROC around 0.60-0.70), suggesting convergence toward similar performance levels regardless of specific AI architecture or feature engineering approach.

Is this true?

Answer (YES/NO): NO